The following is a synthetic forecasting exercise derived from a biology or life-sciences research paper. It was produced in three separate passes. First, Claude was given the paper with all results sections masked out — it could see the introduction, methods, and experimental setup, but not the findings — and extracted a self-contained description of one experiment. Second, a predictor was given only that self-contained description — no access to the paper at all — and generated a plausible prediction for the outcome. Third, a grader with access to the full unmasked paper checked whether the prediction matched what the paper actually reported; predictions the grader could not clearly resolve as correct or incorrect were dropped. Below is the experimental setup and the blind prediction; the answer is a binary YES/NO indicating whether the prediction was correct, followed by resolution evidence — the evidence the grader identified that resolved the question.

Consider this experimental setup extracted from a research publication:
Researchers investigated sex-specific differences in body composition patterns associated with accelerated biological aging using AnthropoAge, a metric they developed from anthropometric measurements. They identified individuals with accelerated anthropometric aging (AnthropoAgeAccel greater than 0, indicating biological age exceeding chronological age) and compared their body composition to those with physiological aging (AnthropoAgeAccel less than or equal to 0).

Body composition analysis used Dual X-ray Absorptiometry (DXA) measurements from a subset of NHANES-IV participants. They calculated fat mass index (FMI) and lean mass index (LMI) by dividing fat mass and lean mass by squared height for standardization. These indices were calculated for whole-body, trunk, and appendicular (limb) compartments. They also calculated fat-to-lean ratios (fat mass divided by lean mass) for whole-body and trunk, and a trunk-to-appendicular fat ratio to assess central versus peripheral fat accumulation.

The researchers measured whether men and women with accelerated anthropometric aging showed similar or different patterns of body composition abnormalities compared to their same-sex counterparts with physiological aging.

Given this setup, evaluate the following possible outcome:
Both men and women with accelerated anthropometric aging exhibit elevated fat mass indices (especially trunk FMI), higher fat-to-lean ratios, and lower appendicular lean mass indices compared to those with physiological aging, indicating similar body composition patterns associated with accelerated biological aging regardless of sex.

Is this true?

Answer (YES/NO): NO